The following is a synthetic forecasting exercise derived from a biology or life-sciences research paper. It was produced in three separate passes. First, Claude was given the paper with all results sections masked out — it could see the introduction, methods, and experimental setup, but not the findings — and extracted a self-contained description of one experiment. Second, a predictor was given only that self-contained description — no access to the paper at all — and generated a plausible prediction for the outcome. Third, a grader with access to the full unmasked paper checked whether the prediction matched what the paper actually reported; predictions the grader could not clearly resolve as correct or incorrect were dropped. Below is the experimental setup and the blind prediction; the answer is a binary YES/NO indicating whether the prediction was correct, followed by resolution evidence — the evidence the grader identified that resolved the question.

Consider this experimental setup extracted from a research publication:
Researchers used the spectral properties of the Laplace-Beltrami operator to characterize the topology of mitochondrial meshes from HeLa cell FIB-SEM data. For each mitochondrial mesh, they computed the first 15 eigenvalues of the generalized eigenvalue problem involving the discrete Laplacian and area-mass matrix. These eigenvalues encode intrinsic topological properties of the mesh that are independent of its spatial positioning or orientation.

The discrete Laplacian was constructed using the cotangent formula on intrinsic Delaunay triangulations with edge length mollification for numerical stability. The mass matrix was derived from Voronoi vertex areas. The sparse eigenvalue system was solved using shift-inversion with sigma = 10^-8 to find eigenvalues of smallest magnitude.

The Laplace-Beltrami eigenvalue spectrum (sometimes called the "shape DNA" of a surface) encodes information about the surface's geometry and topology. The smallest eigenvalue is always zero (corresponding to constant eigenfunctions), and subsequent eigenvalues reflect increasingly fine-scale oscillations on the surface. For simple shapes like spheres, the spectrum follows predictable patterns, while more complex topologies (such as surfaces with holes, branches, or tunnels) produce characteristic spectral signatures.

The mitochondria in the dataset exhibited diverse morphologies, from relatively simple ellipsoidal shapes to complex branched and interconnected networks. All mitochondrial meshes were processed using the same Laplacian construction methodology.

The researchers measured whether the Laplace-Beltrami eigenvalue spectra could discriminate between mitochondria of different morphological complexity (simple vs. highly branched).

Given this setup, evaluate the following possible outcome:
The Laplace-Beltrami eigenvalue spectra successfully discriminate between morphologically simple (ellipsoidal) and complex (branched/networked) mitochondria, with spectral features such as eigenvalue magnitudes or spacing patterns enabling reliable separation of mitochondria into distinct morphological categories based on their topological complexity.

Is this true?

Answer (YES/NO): YES